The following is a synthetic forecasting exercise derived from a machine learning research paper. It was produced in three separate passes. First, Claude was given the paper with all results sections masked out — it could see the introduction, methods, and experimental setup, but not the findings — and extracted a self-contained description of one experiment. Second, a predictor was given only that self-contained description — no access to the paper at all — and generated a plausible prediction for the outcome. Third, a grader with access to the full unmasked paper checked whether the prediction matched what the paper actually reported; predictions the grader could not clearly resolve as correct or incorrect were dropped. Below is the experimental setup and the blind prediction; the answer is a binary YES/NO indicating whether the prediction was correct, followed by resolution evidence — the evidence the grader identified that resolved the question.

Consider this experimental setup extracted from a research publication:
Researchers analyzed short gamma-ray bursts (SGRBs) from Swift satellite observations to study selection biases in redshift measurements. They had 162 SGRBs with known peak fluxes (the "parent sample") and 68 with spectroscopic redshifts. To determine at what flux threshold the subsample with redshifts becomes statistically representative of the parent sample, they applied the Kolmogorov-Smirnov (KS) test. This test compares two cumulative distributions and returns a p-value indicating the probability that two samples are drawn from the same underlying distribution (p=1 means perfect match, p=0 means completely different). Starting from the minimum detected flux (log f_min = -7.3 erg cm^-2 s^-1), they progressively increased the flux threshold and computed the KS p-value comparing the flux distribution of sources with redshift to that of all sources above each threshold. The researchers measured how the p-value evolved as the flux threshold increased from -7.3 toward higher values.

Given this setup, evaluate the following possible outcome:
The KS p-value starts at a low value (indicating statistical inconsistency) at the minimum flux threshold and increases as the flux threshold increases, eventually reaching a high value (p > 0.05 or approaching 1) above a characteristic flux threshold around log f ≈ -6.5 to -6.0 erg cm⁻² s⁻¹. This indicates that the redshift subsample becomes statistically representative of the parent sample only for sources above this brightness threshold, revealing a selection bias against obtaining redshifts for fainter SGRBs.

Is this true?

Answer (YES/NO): NO